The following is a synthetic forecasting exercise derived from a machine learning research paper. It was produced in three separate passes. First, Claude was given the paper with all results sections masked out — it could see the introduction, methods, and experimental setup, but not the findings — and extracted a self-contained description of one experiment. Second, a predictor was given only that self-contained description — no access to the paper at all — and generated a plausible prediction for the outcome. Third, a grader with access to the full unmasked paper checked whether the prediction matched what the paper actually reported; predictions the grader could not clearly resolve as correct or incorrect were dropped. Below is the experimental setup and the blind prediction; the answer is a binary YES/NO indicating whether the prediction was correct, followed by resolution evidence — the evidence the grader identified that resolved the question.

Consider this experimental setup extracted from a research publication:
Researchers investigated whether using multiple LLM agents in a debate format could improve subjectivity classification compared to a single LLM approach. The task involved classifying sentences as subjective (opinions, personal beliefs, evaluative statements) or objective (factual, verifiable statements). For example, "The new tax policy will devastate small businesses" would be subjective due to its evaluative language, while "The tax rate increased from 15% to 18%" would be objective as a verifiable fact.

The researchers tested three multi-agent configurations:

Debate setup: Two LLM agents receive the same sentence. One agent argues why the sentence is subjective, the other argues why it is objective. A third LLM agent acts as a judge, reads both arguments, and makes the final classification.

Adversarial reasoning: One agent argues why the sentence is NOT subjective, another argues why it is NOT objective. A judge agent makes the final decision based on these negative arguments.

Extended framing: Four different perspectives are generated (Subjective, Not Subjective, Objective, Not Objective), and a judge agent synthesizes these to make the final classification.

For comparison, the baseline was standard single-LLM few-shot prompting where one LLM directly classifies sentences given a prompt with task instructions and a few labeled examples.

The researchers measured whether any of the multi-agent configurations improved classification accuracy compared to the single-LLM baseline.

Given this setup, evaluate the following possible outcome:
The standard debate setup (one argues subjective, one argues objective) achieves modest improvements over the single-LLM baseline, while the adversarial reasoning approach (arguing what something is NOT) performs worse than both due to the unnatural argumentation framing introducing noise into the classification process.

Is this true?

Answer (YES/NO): NO